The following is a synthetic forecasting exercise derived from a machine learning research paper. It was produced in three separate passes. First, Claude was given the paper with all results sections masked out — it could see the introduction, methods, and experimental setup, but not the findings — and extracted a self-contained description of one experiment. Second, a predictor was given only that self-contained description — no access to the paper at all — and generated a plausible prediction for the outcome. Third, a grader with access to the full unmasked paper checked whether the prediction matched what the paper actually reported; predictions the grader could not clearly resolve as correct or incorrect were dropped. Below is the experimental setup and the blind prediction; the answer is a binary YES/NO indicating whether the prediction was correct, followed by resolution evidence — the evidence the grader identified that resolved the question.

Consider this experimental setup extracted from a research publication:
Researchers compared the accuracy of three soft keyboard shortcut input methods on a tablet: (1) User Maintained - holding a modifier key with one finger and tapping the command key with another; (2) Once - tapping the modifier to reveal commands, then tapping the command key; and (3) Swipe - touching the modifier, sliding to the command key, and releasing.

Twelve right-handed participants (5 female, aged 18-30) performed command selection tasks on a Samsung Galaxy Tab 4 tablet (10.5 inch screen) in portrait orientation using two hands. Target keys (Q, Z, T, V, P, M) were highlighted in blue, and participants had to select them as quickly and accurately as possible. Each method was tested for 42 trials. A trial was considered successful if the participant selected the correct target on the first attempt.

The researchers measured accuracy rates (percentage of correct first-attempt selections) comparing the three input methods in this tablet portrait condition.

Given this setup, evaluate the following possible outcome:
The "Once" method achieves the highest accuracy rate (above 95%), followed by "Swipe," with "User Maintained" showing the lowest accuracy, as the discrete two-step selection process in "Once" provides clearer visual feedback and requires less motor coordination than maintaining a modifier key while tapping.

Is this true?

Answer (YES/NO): NO